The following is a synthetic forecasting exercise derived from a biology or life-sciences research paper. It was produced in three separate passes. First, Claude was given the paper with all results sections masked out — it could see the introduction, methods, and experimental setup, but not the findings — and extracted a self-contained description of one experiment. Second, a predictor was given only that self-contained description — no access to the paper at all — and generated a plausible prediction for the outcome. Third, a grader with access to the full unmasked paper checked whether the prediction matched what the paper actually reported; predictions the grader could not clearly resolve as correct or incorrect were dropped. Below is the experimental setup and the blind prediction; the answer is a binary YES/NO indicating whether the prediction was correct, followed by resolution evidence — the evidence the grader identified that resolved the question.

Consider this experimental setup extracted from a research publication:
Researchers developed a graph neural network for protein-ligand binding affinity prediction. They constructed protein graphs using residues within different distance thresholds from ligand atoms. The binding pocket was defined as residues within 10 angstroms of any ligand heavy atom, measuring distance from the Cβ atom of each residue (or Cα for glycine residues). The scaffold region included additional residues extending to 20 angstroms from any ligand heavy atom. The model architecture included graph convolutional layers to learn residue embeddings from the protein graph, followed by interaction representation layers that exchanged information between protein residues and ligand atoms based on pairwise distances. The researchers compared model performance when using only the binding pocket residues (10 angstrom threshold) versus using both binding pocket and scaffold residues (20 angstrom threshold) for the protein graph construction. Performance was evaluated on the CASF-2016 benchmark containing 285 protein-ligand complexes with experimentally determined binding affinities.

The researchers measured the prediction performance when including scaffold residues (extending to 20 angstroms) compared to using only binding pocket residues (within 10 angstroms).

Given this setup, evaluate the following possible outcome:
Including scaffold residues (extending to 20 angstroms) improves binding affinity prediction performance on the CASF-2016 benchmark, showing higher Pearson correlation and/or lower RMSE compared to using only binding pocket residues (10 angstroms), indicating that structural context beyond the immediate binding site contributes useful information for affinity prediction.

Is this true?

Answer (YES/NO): YES